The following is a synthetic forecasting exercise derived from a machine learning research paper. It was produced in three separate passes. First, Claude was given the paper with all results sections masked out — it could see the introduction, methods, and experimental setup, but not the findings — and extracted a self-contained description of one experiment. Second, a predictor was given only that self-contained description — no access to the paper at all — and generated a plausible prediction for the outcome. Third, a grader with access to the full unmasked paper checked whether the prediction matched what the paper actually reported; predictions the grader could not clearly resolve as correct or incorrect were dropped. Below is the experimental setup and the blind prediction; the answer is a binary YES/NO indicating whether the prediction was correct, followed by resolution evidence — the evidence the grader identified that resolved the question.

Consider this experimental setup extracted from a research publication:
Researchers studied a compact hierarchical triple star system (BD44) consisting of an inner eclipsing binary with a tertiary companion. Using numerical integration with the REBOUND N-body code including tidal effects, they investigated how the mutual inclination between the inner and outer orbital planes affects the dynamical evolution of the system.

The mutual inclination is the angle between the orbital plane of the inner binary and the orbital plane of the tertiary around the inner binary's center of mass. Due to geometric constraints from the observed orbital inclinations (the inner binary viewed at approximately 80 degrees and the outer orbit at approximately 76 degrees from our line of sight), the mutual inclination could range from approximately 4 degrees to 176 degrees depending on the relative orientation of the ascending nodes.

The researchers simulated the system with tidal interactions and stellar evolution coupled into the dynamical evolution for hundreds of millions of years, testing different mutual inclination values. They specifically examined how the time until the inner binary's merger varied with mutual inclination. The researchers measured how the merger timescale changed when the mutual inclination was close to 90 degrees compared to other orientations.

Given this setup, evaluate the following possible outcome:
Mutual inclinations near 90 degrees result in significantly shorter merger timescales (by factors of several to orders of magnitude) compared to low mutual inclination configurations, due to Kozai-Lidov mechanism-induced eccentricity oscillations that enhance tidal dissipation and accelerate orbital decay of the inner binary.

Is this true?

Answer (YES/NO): NO